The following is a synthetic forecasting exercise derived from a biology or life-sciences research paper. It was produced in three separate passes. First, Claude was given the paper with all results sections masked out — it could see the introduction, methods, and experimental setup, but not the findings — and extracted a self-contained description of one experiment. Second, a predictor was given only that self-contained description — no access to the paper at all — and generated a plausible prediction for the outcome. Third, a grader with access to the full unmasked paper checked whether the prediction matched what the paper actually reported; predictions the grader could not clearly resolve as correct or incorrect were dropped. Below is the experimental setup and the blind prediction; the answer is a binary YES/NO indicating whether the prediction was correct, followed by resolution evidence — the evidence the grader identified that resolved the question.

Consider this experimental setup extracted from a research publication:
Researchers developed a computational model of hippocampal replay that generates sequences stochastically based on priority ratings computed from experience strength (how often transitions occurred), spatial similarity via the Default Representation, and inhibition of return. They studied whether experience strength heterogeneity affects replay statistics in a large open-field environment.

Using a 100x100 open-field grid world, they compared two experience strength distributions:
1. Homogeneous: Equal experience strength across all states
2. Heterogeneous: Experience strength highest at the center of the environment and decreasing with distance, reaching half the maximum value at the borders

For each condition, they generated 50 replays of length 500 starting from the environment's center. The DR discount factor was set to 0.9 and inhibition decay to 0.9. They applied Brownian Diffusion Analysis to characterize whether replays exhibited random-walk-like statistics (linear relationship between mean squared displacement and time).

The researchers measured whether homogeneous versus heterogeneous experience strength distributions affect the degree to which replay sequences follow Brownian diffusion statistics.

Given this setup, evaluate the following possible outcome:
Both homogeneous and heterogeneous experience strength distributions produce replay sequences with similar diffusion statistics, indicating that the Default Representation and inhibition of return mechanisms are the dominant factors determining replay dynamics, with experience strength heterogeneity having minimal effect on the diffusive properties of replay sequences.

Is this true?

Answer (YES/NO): NO